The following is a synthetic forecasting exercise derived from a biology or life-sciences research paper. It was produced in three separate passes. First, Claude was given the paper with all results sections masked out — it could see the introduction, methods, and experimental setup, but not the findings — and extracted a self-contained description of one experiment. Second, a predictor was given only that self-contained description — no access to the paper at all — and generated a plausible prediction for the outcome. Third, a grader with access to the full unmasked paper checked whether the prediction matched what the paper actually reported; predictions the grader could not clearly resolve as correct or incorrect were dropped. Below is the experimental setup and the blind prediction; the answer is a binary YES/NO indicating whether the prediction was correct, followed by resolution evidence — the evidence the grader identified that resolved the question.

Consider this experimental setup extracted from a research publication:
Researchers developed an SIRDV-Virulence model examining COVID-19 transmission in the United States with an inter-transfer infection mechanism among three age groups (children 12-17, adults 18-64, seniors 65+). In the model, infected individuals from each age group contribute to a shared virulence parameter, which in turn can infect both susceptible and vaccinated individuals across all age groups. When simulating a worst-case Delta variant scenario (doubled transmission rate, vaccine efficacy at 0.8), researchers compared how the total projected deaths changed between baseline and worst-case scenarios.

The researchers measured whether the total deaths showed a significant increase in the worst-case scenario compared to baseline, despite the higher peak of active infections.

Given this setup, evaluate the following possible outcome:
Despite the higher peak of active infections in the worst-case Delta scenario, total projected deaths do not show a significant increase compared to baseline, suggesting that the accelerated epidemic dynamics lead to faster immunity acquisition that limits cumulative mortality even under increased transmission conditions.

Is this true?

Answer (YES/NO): YES